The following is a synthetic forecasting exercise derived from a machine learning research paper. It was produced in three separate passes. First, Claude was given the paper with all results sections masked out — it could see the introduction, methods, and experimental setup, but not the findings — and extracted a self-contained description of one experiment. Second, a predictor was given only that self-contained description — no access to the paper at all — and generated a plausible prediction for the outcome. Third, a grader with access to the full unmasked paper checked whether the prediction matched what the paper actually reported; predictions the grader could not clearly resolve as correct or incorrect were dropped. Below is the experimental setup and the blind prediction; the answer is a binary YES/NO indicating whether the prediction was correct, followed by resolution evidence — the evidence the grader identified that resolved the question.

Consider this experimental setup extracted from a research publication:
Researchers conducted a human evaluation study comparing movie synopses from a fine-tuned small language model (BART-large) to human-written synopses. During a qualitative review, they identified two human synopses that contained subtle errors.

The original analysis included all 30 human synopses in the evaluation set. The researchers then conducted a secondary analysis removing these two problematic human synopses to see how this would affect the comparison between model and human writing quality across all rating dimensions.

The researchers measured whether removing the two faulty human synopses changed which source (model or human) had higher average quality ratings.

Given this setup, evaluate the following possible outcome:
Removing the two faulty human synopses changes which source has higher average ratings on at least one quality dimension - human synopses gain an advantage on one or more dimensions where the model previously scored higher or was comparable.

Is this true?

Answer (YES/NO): NO